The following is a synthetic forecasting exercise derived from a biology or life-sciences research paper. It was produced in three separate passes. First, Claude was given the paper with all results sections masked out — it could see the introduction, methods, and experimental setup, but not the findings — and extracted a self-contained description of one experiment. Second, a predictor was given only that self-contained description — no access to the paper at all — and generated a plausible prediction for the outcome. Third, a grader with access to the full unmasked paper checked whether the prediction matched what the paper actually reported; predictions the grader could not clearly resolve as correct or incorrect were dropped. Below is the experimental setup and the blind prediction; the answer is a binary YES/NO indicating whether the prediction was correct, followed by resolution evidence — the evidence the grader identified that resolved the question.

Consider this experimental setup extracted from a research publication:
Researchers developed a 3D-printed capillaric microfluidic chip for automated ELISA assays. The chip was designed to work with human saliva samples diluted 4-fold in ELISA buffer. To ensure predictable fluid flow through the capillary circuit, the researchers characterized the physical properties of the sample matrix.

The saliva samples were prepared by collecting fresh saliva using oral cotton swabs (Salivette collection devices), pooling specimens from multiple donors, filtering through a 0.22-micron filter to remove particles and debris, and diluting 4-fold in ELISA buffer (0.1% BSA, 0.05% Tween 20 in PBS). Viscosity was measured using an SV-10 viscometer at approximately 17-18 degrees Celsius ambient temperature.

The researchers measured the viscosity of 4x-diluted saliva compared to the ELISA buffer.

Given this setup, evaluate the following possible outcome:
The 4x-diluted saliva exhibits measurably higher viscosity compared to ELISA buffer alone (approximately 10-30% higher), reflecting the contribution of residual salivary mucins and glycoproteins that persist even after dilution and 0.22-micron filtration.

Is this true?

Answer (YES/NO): NO